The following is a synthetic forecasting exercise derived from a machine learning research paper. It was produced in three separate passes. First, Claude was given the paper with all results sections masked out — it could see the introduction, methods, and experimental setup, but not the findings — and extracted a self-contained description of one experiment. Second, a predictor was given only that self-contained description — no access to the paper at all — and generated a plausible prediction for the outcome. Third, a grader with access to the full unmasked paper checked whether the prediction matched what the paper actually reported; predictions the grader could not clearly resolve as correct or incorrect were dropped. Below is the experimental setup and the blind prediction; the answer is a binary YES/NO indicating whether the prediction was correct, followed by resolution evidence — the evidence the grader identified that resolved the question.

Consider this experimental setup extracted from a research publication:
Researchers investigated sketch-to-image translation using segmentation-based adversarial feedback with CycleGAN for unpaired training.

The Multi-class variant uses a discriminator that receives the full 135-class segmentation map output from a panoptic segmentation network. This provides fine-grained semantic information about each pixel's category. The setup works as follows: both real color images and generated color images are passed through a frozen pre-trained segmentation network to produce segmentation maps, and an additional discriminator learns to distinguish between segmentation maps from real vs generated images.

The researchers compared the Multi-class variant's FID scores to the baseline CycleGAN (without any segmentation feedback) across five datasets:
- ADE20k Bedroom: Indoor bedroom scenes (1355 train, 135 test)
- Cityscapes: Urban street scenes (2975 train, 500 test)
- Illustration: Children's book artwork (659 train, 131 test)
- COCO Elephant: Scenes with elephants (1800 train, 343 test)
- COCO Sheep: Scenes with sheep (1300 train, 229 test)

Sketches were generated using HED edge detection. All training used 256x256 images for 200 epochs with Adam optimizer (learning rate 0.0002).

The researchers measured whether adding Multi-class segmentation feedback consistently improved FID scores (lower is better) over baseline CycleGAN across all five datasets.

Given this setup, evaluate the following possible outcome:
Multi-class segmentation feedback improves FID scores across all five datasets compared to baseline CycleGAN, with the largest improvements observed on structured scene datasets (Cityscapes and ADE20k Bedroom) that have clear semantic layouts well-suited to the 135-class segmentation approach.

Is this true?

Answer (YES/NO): NO